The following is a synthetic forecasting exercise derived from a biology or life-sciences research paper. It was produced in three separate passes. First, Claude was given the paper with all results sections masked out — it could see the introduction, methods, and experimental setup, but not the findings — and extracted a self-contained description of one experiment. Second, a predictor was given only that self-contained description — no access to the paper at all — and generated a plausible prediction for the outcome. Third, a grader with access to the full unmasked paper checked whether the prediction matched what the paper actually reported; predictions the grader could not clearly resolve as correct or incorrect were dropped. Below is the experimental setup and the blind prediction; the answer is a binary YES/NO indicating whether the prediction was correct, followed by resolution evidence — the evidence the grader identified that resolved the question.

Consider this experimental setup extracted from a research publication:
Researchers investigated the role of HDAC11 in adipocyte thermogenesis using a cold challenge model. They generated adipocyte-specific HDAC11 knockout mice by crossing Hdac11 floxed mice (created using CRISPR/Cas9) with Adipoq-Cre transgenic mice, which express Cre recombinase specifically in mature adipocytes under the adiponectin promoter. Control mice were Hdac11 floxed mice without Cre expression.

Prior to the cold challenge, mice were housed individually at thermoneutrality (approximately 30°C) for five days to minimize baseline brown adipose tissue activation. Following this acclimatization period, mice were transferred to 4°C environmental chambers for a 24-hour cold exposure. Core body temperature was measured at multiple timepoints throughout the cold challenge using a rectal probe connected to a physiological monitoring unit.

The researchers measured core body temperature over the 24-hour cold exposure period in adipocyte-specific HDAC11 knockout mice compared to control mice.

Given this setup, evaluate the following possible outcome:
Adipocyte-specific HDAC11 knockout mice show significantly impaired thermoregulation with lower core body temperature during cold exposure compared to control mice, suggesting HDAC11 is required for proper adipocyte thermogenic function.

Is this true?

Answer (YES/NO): NO